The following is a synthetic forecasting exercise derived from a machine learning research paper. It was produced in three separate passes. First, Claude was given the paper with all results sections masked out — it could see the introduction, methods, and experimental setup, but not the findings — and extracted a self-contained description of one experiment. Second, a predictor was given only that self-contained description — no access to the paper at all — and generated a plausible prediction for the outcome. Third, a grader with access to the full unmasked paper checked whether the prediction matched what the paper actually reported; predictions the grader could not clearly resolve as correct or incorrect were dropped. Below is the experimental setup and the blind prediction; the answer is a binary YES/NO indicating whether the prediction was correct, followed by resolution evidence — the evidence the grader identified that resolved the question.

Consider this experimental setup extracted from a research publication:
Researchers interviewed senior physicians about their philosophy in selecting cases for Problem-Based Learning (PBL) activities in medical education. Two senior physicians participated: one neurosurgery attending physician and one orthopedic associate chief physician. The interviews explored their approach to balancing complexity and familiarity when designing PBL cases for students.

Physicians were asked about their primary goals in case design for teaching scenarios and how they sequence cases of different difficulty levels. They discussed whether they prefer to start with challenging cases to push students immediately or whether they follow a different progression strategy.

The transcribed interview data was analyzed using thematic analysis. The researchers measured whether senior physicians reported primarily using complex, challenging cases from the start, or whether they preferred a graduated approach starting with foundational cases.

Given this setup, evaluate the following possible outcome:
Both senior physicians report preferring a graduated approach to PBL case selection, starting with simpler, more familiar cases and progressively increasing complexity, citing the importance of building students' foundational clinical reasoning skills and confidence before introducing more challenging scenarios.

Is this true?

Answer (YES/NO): YES